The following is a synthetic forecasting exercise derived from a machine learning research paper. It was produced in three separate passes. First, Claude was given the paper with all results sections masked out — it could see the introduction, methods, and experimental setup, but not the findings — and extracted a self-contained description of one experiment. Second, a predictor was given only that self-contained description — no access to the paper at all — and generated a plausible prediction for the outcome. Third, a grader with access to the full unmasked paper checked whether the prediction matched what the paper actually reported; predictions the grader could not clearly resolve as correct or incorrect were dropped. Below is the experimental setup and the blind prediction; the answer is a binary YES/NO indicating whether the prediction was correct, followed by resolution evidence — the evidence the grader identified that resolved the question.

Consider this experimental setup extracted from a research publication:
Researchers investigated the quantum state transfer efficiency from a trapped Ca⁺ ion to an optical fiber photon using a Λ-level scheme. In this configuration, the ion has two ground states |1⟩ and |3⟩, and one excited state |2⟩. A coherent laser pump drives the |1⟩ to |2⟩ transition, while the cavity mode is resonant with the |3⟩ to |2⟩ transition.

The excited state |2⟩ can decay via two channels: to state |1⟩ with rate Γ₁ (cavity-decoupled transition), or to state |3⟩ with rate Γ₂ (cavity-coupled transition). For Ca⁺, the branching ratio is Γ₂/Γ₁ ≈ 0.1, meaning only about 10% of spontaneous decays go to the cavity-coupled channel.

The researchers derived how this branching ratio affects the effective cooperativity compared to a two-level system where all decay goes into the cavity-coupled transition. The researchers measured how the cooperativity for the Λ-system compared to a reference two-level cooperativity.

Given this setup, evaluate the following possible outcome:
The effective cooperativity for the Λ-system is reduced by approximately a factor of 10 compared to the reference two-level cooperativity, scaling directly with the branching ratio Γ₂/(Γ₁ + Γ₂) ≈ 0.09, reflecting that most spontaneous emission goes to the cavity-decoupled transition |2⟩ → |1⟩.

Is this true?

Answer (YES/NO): YES